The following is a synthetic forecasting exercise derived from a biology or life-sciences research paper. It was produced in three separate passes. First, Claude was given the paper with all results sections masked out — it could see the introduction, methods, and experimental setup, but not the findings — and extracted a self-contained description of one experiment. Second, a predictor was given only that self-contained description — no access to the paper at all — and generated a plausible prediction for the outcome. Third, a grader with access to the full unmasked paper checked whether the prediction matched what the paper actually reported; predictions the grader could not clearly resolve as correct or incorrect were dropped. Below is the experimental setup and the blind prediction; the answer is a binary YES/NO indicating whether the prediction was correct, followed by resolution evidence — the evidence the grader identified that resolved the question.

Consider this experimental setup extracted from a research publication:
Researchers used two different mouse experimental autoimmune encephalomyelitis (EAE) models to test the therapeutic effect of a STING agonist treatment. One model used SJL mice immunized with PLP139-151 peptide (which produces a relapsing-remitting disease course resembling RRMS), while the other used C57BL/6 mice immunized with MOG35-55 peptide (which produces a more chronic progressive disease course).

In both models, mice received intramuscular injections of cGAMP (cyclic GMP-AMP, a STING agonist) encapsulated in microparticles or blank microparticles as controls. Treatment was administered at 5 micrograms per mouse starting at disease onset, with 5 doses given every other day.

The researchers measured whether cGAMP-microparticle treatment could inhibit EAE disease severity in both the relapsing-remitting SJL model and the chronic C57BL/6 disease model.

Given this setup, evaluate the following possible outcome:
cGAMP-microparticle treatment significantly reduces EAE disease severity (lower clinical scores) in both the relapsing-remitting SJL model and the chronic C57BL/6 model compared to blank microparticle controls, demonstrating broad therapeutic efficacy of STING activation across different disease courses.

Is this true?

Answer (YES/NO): YES